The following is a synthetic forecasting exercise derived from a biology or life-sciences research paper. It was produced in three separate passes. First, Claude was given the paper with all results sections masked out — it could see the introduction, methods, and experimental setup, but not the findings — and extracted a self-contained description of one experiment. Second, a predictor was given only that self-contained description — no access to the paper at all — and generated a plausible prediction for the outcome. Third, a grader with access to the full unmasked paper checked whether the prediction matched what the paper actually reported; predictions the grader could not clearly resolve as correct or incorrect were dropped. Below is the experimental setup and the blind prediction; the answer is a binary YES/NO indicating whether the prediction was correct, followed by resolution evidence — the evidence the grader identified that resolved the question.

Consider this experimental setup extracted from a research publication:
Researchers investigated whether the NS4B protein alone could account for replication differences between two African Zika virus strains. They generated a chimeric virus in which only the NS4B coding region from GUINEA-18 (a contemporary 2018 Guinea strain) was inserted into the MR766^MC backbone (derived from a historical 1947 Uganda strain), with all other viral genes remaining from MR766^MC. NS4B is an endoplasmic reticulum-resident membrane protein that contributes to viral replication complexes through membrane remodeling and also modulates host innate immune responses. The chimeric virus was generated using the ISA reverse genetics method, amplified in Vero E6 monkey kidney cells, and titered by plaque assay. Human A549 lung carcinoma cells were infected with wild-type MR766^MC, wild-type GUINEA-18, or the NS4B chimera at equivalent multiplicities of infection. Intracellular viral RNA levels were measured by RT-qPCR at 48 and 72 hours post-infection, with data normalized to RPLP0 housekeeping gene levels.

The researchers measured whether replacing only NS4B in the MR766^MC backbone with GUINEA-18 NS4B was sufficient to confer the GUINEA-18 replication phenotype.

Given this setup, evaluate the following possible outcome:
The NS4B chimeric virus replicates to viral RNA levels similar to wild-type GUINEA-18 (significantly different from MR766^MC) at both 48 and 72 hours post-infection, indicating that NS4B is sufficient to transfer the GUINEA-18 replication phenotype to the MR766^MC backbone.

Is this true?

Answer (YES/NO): NO